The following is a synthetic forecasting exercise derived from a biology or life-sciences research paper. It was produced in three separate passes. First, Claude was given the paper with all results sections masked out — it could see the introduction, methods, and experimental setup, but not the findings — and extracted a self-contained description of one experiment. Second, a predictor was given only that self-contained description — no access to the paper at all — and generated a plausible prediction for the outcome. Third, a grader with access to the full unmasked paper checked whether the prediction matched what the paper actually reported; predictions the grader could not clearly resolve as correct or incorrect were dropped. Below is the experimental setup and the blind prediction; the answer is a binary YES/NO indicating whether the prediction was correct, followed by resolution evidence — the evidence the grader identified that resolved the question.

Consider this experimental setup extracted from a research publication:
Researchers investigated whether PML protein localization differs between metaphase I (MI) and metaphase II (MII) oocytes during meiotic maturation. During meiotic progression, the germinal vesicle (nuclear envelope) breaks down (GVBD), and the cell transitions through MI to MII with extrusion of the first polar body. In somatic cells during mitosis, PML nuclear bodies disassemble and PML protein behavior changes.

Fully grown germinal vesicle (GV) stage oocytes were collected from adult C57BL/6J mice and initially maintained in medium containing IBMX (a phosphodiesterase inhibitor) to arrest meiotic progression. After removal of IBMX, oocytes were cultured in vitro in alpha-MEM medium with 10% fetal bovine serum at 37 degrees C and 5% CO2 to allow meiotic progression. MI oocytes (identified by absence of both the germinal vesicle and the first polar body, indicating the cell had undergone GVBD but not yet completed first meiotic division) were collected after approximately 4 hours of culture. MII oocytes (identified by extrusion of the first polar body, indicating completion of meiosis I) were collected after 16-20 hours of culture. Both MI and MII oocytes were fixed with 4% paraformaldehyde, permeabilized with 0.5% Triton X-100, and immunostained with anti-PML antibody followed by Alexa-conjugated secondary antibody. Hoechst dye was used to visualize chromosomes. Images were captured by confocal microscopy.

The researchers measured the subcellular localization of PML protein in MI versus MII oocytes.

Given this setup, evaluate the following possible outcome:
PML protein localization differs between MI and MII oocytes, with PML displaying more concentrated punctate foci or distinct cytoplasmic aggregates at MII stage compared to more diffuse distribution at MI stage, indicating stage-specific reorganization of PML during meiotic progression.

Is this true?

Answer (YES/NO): NO